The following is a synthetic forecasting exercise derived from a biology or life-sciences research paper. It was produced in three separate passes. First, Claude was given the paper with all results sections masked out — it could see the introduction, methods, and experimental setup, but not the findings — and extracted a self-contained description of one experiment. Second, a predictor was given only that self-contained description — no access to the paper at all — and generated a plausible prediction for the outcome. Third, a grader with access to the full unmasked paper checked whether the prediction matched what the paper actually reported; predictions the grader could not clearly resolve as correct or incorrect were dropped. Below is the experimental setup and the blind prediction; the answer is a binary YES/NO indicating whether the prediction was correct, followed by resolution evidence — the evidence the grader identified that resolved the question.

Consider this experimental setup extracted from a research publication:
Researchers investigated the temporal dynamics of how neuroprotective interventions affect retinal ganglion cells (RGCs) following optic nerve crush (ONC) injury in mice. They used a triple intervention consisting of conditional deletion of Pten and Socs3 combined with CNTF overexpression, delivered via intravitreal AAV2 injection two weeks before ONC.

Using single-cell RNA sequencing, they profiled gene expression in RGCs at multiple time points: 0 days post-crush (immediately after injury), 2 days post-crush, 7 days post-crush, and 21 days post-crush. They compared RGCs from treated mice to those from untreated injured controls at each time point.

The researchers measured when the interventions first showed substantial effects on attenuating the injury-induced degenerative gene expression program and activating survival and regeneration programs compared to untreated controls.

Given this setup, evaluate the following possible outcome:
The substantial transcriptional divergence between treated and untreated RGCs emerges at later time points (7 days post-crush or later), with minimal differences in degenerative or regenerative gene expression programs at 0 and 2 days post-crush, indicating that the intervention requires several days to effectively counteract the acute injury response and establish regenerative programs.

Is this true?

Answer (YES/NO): YES